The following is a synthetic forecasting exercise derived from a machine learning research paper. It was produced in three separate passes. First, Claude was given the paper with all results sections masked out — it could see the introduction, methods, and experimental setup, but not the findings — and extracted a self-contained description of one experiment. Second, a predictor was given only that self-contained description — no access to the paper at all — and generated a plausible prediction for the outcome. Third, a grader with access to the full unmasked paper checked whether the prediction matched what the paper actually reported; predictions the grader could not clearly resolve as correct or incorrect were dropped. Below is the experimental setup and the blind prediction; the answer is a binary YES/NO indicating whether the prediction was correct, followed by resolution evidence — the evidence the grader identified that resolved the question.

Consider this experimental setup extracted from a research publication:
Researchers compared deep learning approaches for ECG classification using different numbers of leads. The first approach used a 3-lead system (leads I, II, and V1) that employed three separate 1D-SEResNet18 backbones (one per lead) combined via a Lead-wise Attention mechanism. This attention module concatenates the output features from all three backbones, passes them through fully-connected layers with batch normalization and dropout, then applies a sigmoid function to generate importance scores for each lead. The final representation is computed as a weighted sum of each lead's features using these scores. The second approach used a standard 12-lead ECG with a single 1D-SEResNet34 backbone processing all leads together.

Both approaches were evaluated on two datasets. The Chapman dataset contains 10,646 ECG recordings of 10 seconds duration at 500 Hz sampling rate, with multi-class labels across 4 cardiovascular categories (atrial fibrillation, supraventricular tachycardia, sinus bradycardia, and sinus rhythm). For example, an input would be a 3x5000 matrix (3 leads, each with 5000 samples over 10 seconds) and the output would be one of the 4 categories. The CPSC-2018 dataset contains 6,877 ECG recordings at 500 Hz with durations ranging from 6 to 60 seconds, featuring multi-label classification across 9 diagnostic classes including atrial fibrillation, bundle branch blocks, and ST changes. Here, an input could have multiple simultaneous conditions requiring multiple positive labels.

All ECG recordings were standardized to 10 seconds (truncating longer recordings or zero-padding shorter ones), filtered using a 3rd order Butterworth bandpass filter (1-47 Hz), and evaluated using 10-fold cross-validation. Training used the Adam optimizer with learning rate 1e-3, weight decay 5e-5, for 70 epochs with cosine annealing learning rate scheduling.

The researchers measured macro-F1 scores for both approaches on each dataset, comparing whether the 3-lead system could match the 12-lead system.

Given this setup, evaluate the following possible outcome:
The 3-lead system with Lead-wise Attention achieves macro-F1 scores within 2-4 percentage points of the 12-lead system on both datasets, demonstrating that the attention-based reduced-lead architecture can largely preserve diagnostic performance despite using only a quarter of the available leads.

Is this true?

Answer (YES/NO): NO